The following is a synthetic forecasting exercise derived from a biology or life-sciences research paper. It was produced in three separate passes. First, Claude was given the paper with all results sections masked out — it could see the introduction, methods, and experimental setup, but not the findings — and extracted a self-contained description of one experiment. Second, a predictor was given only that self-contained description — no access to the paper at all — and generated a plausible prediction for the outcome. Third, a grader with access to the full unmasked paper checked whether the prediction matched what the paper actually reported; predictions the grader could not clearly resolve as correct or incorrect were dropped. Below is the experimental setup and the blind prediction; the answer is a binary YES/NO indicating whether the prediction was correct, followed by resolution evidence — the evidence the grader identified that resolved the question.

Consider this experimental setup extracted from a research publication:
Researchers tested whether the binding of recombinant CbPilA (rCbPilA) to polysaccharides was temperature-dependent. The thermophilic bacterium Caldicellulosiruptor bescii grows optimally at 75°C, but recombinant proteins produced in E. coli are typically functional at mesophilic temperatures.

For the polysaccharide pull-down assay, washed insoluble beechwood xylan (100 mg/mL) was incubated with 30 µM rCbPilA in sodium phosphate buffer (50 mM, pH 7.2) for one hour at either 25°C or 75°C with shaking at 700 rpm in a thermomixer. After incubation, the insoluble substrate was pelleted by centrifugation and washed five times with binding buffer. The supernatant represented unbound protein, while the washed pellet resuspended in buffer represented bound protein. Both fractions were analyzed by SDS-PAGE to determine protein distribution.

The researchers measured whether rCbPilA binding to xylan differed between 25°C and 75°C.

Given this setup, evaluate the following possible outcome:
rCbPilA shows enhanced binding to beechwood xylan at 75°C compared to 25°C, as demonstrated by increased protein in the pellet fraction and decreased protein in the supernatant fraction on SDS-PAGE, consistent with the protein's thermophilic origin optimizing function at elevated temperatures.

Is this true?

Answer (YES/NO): YES